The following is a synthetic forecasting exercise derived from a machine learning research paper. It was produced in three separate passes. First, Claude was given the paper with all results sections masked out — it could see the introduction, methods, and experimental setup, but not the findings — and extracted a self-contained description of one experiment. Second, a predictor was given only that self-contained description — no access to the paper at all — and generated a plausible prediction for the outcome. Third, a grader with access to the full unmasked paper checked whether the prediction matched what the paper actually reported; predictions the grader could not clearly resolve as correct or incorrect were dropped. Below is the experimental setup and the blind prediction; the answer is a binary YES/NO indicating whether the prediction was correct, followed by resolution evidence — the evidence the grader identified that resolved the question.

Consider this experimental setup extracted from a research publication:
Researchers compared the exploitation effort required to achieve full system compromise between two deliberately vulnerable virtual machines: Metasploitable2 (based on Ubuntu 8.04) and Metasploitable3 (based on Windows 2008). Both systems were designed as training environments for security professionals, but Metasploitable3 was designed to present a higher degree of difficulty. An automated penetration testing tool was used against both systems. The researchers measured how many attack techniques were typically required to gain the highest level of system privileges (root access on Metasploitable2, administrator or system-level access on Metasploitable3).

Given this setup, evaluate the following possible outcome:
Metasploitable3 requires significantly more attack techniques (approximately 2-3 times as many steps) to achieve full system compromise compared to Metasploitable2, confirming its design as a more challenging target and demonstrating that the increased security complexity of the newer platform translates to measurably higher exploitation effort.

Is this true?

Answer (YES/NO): YES